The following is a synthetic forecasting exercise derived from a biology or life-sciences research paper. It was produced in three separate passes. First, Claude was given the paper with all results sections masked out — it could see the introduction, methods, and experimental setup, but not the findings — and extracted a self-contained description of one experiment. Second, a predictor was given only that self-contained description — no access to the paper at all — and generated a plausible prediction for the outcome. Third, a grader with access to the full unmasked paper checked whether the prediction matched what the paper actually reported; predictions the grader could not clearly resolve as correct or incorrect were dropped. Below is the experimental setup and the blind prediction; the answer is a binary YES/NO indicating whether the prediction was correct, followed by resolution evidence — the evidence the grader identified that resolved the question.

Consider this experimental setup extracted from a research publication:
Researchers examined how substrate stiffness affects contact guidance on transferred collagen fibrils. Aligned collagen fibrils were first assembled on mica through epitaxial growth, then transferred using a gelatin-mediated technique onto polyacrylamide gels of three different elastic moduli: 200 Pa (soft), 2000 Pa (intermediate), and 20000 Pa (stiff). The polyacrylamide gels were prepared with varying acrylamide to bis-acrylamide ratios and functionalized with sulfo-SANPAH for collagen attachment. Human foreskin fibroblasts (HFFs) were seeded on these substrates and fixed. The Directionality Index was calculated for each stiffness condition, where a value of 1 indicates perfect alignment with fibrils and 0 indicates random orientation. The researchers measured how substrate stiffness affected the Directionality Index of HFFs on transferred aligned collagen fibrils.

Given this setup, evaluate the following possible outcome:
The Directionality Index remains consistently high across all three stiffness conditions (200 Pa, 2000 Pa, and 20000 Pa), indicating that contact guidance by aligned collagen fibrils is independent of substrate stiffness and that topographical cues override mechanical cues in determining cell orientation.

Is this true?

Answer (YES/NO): NO